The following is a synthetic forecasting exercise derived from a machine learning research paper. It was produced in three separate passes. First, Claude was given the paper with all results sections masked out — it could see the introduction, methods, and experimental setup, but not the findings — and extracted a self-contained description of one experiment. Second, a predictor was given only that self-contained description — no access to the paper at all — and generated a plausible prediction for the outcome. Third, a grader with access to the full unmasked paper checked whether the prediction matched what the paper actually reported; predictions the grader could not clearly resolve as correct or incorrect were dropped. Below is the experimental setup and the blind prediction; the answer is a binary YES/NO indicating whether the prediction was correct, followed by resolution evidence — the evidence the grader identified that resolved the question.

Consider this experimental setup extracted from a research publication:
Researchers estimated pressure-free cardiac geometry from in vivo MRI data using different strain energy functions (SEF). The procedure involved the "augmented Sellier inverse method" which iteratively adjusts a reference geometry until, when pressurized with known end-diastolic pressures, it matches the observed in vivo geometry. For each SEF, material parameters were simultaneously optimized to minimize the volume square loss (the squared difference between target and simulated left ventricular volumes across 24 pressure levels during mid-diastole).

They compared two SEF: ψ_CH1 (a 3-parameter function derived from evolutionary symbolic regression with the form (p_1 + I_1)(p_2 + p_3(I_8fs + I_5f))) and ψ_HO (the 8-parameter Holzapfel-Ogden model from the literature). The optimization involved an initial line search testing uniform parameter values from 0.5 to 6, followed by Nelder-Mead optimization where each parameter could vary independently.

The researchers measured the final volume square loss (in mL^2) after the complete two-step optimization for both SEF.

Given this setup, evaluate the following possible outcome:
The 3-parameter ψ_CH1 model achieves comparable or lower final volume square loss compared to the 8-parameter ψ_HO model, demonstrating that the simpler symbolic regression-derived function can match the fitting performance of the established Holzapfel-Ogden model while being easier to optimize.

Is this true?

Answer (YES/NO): YES